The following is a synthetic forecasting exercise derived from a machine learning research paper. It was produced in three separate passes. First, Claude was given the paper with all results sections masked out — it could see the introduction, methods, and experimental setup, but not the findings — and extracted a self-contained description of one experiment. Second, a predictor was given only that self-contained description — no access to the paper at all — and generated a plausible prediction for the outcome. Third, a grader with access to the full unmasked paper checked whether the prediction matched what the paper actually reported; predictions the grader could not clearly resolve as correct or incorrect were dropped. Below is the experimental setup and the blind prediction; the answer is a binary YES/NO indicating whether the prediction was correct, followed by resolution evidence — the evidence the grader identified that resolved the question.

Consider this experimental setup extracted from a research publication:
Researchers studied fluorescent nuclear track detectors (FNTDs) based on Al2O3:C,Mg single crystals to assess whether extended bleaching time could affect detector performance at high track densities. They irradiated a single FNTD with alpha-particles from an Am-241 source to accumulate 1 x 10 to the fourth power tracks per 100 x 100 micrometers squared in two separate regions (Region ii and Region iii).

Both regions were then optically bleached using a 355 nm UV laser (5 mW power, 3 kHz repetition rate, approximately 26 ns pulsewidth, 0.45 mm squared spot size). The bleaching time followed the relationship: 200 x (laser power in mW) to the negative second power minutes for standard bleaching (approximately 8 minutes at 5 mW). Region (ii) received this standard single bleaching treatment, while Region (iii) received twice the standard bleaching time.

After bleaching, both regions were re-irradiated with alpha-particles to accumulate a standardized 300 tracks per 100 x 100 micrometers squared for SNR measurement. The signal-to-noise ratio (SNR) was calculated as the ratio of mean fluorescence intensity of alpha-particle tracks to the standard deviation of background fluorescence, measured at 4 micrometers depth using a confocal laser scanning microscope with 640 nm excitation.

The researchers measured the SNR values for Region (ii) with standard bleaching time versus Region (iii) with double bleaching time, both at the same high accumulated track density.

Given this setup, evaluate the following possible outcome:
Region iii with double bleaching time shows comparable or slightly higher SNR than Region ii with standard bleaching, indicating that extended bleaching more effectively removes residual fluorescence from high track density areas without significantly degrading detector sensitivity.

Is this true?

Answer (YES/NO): YES